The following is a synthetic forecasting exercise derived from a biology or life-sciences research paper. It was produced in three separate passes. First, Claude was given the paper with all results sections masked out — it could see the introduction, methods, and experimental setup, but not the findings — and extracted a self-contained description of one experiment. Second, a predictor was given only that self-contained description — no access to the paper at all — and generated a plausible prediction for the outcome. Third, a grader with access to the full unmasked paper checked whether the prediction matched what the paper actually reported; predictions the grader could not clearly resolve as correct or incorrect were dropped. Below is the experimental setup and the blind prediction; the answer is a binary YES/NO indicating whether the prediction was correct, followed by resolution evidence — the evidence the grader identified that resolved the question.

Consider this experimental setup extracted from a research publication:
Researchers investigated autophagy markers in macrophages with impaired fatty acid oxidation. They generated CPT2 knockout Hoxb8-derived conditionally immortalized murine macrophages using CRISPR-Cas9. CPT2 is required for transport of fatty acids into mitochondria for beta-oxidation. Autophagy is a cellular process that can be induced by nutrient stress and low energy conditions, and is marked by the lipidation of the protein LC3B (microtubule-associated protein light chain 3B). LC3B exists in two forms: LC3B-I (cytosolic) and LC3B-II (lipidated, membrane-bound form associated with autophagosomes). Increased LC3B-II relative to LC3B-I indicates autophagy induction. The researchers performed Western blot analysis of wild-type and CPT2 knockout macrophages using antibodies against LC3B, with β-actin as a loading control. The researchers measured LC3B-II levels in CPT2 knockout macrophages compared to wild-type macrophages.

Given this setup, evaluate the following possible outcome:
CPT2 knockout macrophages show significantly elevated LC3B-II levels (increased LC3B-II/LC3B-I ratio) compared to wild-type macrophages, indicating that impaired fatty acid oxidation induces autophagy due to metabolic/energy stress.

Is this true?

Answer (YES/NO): YES